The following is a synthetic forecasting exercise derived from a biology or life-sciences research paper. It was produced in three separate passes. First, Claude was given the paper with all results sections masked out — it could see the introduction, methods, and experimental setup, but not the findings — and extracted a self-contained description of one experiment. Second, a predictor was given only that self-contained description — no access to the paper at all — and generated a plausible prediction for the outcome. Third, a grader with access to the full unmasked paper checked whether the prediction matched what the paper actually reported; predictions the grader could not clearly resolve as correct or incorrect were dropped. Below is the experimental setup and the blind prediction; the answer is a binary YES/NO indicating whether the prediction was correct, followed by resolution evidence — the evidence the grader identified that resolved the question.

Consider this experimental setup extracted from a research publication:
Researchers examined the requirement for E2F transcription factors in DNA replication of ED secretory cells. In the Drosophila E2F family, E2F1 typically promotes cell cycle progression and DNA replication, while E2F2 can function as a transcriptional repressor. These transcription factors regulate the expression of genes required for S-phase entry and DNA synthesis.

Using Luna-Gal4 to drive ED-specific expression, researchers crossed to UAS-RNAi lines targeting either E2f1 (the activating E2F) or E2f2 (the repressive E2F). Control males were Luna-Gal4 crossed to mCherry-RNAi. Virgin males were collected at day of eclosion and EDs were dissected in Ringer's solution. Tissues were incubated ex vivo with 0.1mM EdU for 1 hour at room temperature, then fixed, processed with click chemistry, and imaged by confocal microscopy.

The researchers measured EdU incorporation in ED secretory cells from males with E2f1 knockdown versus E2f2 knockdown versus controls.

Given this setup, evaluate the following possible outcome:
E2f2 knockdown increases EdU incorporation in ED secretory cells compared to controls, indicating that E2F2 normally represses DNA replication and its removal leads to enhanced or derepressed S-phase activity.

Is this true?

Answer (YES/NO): NO